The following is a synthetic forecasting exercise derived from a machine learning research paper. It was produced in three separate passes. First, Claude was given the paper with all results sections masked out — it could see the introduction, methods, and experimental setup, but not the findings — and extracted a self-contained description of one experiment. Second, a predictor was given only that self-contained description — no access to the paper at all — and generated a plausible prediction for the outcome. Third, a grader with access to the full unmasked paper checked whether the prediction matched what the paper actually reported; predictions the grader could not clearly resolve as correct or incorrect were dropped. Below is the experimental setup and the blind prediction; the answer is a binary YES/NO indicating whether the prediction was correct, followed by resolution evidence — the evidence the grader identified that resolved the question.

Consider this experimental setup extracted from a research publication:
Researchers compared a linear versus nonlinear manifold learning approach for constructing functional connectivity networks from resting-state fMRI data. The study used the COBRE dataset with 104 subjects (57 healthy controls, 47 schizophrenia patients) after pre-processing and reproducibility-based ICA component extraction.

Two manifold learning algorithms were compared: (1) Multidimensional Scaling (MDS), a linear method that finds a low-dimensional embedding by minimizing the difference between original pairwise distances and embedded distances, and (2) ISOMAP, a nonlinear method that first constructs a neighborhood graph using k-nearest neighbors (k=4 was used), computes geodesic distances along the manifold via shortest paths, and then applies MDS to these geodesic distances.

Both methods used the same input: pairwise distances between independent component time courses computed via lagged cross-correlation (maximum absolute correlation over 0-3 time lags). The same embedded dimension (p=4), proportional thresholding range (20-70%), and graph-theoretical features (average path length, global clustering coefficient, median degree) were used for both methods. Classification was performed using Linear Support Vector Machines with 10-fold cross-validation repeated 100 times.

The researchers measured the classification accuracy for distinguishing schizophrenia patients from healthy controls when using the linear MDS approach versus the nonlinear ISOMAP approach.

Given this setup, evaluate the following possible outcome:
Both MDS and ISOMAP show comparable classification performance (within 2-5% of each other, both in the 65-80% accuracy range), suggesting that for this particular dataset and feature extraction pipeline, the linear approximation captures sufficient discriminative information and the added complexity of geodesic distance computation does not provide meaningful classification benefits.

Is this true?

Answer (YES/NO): NO